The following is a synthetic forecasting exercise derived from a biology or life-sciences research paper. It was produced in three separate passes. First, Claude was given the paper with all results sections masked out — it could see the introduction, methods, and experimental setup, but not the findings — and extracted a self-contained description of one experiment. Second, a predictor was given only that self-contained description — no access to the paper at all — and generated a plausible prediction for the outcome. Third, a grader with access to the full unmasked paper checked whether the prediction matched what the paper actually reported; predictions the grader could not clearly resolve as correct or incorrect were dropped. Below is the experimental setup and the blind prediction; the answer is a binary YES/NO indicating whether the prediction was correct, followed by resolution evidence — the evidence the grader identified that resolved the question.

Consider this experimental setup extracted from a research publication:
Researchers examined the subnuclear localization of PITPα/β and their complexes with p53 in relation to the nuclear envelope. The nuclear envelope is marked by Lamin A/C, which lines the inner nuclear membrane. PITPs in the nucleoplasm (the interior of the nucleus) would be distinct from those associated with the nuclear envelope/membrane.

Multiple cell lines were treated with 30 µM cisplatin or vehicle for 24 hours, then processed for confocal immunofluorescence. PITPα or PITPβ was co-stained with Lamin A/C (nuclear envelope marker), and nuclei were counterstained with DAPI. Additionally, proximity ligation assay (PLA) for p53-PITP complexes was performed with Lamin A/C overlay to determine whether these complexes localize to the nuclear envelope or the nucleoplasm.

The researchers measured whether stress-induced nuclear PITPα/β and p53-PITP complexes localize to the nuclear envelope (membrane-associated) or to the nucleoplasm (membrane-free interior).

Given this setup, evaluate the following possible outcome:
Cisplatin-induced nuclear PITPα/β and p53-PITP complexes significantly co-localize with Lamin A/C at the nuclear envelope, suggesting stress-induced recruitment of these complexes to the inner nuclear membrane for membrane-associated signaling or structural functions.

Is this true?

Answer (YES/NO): NO